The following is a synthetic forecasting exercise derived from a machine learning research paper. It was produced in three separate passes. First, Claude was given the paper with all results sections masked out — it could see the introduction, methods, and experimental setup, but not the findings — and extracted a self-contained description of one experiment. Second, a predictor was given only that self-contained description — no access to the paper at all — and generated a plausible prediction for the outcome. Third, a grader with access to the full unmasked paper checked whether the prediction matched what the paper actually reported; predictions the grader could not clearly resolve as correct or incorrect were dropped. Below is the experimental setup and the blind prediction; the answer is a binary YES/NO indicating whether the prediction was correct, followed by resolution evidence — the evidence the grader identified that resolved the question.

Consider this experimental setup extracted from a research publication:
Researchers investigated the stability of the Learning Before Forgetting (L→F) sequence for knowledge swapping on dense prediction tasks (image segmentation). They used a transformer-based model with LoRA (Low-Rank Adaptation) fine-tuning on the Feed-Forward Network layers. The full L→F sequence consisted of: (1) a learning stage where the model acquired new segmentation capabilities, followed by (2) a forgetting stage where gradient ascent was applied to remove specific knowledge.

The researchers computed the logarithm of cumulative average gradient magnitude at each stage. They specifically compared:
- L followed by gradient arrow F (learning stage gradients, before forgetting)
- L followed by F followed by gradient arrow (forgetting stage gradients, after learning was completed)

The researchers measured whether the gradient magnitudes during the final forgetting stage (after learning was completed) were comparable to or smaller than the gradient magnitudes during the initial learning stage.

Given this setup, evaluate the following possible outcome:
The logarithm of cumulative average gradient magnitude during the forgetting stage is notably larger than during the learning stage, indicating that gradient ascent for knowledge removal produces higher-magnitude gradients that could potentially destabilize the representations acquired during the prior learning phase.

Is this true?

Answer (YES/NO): NO